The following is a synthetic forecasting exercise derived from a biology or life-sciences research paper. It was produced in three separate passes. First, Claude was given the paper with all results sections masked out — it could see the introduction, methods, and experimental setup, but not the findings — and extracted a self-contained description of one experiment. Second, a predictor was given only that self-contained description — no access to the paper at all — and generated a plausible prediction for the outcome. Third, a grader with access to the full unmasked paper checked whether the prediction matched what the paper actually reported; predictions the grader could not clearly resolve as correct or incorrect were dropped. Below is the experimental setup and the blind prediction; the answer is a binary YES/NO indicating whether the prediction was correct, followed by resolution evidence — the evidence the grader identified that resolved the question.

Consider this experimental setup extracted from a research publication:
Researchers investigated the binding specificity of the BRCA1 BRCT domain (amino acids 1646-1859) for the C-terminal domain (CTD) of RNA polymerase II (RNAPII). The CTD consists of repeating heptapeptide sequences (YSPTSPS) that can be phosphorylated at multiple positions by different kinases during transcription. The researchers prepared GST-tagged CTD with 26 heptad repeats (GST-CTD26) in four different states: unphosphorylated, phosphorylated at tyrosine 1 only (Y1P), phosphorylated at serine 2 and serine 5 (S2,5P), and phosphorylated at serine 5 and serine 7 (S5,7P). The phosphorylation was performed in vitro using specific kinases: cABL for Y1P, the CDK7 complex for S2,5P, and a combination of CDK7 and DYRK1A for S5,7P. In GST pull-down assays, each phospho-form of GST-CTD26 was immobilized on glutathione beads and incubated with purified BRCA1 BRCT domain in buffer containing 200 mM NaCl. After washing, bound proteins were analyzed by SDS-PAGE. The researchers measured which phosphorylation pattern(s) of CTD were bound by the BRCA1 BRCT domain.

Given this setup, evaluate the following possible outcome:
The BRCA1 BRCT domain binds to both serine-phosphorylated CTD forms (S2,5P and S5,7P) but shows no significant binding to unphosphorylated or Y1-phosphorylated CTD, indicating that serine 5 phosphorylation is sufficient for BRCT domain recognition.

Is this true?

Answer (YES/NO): YES